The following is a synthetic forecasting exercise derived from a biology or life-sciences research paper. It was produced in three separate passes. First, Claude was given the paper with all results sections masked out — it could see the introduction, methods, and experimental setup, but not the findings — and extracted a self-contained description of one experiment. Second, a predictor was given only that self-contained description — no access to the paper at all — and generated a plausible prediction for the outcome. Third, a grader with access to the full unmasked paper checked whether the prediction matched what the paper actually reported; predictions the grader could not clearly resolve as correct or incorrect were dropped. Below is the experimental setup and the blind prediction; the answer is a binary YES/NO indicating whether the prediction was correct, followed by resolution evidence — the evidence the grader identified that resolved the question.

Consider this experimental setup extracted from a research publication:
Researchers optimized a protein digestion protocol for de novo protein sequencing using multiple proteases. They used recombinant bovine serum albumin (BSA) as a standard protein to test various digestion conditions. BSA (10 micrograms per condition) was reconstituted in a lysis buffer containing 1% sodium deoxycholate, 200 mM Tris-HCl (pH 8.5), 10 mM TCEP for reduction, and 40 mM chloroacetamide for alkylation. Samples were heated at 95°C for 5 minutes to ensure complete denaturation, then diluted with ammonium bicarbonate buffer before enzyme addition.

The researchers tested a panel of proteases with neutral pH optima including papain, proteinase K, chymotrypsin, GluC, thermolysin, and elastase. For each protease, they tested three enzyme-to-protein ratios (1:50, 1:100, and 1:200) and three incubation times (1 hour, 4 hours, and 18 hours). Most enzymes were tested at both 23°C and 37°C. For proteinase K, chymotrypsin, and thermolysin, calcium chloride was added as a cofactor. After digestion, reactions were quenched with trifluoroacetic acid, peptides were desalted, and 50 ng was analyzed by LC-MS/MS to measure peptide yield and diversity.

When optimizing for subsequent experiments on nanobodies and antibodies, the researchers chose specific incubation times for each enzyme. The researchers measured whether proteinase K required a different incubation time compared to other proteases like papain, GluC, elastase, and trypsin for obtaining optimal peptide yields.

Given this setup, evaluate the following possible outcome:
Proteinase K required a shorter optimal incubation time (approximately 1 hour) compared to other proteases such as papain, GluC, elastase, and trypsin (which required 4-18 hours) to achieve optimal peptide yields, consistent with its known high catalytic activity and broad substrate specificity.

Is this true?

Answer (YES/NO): YES